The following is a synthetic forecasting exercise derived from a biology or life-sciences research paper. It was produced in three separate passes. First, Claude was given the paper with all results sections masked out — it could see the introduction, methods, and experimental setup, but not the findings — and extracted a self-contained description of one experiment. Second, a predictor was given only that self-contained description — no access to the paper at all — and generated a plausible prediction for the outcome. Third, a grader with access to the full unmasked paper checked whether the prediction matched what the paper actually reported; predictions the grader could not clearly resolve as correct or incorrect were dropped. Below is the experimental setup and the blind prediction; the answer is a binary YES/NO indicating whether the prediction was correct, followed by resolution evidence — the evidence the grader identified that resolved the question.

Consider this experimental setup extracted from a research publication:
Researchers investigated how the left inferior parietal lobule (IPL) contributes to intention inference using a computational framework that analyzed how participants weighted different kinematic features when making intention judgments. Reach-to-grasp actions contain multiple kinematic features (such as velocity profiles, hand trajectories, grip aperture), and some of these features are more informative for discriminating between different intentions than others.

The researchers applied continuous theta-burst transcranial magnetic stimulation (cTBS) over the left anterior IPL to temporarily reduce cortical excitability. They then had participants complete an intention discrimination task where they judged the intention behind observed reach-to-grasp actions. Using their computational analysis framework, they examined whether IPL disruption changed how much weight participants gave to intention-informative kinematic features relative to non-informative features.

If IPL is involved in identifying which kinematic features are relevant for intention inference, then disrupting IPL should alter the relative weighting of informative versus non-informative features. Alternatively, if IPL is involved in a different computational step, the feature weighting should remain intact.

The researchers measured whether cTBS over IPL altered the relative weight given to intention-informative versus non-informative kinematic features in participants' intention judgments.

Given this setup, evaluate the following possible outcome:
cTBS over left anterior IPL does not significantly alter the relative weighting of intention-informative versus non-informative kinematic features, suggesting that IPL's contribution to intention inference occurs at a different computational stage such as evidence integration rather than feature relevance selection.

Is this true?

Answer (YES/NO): YES